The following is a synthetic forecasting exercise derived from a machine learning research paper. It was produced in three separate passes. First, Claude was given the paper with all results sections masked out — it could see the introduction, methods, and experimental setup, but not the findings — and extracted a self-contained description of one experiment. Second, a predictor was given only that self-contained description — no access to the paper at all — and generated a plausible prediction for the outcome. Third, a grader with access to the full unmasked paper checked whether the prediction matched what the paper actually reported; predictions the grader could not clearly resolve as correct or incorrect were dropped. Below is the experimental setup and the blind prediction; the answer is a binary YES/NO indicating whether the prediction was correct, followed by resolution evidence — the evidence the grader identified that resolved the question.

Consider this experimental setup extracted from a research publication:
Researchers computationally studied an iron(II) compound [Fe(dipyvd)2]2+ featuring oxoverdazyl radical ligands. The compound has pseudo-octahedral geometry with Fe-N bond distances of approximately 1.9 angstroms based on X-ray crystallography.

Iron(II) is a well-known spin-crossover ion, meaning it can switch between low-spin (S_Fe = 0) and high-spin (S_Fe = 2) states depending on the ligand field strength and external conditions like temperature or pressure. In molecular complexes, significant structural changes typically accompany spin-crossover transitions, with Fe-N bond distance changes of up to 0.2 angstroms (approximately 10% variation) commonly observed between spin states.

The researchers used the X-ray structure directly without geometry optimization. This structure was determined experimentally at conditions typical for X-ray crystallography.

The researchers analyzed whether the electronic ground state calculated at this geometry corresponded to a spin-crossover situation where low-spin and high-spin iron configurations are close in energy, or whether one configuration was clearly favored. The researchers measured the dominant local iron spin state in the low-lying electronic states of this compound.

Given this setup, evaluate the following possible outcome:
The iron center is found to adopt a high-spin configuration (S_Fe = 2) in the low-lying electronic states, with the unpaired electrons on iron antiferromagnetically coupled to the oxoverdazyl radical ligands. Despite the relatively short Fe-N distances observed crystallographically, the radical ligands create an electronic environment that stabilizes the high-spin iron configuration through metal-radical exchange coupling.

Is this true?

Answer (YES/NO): NO